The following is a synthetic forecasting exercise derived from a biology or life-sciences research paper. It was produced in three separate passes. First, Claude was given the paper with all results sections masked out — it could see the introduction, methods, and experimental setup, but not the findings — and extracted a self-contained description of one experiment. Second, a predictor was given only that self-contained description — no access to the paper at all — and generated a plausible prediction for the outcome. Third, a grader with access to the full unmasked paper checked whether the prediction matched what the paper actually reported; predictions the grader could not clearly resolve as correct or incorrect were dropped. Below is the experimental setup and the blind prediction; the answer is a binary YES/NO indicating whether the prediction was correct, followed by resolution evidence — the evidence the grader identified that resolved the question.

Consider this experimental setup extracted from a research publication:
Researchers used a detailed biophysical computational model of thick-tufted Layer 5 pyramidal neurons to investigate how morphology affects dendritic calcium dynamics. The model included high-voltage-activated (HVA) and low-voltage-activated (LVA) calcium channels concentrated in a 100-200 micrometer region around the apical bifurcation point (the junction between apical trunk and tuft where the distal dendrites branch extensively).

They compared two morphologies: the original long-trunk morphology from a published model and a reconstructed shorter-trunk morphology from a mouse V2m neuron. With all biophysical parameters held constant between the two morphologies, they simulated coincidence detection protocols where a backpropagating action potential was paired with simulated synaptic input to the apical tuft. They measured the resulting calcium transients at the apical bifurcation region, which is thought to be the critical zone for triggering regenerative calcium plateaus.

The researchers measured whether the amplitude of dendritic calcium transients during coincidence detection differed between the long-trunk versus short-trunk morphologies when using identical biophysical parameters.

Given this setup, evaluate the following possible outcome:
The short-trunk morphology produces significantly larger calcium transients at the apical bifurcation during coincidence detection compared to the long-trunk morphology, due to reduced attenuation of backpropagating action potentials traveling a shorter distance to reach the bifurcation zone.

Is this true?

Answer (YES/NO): NO